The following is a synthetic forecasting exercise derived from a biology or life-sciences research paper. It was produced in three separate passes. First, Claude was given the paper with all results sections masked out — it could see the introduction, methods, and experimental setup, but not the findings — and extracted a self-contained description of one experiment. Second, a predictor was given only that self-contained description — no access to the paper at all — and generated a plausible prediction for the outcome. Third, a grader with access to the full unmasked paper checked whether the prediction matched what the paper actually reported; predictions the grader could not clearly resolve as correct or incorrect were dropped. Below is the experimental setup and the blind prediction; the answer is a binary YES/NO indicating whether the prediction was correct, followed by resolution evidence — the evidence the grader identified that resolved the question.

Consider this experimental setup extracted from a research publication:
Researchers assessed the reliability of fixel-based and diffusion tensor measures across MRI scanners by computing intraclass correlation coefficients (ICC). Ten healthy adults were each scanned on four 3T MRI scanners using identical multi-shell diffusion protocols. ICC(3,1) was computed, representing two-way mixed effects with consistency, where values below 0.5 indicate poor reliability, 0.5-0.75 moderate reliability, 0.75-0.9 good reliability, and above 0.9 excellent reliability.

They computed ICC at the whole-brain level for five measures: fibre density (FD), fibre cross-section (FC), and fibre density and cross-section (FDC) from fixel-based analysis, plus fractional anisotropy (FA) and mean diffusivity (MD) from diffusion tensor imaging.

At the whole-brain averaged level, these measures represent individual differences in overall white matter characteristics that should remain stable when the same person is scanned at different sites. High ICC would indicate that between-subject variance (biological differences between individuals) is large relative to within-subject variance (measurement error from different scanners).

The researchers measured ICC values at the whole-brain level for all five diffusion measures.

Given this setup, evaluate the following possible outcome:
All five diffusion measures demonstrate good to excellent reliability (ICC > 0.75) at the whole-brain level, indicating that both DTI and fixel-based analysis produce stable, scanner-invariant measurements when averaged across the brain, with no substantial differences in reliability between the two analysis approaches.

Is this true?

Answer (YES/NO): YES